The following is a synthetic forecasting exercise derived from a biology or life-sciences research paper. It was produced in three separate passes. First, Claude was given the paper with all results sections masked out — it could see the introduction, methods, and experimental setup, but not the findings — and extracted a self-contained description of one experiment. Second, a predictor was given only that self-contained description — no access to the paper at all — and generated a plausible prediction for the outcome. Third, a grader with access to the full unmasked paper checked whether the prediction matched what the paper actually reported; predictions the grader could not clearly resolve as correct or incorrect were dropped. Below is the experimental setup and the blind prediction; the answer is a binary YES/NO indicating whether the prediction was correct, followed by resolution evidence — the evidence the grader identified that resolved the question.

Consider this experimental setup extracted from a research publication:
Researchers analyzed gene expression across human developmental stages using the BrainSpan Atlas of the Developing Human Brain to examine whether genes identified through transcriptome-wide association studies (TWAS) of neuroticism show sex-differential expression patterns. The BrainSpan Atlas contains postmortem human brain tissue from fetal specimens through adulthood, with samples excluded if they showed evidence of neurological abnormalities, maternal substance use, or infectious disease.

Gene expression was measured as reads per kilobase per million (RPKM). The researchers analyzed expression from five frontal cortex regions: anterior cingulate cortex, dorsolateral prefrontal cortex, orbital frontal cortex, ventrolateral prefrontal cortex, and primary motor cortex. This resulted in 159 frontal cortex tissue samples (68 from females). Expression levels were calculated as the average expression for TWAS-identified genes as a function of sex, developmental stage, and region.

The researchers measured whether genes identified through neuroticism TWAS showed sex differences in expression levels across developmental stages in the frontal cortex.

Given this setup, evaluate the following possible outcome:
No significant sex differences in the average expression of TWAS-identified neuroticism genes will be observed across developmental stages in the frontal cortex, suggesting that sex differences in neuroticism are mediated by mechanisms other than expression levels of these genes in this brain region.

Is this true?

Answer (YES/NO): NO